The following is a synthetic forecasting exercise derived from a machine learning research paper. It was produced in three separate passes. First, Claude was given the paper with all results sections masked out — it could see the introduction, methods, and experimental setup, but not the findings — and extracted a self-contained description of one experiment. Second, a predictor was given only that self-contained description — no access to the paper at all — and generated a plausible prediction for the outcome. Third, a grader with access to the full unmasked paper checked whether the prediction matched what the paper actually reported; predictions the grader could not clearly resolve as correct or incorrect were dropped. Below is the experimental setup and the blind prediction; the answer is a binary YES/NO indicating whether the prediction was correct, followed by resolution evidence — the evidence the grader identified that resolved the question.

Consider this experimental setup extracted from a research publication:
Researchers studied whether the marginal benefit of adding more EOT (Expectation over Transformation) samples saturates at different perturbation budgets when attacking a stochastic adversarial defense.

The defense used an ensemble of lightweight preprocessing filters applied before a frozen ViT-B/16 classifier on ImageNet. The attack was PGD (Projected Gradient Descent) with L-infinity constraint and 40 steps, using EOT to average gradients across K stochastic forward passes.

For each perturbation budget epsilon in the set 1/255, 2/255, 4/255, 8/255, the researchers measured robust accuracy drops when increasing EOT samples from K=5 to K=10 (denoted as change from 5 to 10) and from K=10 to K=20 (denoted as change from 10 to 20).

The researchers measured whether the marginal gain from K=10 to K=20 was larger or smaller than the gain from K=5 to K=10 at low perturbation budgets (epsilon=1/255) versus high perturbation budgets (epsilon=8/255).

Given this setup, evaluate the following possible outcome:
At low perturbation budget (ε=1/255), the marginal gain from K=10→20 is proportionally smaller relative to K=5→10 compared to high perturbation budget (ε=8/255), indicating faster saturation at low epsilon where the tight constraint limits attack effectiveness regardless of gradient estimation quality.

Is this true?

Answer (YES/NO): YES